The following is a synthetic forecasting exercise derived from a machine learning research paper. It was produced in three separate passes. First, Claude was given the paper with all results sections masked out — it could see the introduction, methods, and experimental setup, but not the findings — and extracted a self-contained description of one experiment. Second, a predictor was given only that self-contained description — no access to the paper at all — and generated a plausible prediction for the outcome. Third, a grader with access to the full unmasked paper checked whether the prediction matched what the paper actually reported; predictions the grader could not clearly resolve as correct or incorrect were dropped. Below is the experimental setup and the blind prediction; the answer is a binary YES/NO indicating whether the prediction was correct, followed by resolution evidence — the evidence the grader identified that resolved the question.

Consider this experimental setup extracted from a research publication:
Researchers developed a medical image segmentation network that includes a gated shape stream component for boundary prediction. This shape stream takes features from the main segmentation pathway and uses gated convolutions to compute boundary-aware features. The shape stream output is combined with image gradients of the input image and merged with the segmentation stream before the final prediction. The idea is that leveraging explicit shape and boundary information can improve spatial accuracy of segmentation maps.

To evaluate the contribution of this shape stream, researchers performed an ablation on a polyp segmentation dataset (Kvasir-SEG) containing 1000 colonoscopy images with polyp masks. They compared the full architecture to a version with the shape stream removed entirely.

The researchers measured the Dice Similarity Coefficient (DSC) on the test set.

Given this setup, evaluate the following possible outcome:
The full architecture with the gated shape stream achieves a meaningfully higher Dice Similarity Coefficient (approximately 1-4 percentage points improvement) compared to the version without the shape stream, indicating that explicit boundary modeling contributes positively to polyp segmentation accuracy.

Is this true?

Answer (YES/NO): NO